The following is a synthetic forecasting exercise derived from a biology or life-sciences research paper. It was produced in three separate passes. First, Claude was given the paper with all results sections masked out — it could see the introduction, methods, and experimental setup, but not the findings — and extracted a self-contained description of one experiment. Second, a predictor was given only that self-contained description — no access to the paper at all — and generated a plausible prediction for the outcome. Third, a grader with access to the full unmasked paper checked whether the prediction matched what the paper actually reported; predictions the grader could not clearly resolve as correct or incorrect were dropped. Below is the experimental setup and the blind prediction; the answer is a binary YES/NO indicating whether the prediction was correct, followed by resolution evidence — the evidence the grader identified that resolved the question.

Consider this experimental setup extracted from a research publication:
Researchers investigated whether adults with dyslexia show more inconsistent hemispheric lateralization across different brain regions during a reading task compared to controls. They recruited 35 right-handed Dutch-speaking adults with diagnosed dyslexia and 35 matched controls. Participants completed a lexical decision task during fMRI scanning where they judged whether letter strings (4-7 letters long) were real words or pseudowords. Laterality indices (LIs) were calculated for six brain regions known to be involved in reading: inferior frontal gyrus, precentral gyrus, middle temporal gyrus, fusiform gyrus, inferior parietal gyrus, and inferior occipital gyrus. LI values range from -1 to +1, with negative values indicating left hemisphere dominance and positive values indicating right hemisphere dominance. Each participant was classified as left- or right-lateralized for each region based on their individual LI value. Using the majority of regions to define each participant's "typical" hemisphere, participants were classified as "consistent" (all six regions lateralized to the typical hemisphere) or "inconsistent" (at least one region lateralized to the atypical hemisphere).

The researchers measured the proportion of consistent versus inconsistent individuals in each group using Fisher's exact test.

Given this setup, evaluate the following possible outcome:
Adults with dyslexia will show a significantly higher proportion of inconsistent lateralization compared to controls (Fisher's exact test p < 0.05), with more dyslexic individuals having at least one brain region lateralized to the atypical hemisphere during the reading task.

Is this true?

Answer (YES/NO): NO